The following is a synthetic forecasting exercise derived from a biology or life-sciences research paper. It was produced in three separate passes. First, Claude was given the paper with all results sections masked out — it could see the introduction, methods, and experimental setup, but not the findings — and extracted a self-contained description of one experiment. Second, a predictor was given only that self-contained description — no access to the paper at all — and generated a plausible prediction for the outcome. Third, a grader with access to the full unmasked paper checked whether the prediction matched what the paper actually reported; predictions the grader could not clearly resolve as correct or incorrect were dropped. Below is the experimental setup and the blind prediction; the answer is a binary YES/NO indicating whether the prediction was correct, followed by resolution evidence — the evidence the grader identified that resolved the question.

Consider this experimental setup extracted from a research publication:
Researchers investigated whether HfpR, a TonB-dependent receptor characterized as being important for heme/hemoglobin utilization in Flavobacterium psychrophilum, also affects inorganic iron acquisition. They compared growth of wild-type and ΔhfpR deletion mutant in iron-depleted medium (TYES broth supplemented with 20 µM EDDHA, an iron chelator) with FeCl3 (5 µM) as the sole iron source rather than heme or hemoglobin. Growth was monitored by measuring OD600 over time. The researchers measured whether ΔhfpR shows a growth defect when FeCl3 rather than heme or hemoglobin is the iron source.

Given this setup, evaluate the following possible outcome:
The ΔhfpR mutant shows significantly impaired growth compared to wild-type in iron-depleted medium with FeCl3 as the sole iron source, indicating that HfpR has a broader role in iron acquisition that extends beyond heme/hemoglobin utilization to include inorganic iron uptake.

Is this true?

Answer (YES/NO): NO